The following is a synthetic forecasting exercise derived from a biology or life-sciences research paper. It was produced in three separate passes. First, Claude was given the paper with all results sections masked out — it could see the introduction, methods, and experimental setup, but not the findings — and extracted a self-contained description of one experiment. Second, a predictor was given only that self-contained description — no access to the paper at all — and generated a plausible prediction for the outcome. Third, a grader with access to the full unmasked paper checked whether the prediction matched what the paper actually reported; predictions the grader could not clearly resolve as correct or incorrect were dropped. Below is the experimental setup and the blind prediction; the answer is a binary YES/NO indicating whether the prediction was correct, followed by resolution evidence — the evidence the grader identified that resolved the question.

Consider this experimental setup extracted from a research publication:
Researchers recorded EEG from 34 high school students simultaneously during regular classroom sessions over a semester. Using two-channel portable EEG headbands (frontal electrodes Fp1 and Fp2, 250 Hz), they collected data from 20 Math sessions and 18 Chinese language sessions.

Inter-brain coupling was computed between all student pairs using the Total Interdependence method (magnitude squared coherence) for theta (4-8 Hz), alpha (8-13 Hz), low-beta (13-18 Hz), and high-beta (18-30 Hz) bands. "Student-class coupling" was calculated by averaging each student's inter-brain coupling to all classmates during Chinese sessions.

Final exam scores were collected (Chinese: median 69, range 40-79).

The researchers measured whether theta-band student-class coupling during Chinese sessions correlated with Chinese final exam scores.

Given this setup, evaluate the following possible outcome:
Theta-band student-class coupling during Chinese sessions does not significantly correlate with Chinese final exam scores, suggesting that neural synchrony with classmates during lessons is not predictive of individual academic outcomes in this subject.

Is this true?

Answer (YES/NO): YES